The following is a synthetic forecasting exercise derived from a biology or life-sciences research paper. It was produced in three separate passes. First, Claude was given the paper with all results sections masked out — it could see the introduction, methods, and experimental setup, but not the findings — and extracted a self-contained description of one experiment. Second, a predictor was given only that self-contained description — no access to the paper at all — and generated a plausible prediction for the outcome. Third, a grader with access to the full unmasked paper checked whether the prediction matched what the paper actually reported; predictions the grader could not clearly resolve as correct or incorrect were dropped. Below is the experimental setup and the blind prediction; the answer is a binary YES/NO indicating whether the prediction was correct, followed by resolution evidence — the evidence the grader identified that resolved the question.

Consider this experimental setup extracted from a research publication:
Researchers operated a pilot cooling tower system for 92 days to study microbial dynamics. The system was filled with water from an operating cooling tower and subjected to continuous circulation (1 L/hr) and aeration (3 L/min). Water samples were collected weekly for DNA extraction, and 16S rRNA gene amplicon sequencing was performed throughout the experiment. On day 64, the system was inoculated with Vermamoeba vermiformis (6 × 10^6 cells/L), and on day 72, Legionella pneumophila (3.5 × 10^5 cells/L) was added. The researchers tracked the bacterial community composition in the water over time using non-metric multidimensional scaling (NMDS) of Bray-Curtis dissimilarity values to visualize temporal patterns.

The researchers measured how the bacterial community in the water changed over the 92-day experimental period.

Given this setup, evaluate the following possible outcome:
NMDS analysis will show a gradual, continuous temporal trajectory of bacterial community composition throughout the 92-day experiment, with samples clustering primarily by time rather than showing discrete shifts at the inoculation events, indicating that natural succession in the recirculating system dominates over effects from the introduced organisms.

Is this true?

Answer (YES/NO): NO